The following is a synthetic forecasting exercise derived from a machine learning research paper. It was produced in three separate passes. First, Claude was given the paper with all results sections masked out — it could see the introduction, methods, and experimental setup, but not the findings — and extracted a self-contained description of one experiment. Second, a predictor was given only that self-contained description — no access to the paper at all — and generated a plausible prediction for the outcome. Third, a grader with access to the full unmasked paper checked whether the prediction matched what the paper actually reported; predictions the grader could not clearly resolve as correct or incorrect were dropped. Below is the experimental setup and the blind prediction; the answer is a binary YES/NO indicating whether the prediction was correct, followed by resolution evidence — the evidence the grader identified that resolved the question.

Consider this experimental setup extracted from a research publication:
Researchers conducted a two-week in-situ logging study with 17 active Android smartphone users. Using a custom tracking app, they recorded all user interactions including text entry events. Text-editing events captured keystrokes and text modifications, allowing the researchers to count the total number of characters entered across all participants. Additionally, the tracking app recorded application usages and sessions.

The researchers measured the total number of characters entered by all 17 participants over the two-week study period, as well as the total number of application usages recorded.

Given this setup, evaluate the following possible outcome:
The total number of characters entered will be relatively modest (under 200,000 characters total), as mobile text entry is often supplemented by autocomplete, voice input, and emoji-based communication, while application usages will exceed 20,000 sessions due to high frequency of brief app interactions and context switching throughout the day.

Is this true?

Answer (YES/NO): NO